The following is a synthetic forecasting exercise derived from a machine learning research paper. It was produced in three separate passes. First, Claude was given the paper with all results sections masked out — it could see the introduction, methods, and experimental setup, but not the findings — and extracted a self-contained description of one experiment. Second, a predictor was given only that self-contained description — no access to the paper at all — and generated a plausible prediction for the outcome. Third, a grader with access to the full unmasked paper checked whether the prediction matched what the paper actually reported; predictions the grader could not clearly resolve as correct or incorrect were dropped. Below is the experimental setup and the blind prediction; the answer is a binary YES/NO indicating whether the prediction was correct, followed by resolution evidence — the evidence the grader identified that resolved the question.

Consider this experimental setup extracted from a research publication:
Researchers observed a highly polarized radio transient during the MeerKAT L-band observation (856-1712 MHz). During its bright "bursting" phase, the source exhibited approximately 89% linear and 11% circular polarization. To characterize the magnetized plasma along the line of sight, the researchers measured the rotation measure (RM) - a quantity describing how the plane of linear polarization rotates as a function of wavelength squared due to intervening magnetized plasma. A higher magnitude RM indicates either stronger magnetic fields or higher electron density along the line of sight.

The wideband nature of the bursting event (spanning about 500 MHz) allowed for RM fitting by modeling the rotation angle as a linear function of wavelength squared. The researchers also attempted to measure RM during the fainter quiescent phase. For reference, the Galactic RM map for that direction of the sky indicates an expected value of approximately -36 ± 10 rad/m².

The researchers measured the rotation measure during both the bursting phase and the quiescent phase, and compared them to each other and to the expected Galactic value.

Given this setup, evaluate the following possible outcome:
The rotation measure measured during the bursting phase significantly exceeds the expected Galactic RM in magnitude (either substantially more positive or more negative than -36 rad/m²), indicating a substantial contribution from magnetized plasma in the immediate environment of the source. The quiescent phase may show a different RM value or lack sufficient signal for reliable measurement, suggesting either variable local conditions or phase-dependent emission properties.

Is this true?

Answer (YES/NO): NO